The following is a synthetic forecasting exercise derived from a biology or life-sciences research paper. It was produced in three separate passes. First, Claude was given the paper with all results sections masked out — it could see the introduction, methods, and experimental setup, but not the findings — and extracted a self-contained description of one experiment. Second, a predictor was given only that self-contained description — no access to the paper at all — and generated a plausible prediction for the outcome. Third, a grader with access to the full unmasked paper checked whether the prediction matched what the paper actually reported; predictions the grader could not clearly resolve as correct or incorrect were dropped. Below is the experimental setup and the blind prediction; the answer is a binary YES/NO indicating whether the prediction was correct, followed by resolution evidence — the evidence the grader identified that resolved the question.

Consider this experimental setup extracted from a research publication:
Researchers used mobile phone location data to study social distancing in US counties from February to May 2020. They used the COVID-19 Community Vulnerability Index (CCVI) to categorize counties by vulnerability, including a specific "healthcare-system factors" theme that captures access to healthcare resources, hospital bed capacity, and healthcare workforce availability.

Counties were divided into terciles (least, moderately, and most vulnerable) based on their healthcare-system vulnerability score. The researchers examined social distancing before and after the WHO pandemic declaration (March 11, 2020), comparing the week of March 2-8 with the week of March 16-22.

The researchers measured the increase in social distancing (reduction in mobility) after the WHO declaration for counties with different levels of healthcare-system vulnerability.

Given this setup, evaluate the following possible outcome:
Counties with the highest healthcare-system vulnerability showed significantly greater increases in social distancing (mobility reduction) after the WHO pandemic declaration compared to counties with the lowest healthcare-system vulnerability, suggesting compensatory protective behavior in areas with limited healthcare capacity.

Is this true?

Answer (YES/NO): NO